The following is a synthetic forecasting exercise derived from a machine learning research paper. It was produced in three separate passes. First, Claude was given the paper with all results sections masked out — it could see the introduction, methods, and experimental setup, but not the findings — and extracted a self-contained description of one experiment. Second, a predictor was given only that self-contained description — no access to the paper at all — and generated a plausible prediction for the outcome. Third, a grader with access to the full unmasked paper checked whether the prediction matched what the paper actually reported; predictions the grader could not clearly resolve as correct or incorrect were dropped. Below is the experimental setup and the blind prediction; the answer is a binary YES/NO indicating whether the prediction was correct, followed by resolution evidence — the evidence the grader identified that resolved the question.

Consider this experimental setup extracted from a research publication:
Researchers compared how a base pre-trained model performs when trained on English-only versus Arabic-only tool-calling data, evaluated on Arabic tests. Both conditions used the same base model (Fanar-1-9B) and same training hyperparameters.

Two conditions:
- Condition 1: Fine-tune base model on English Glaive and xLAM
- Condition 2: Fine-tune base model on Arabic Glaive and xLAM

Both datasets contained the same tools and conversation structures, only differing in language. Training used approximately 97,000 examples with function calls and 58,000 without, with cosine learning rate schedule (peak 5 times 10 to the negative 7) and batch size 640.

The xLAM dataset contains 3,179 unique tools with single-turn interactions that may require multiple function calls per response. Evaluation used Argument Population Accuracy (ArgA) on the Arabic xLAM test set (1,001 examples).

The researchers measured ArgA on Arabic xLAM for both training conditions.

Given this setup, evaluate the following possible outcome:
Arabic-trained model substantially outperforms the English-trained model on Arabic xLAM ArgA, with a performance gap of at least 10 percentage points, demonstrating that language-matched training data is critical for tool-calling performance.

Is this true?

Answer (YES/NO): YES